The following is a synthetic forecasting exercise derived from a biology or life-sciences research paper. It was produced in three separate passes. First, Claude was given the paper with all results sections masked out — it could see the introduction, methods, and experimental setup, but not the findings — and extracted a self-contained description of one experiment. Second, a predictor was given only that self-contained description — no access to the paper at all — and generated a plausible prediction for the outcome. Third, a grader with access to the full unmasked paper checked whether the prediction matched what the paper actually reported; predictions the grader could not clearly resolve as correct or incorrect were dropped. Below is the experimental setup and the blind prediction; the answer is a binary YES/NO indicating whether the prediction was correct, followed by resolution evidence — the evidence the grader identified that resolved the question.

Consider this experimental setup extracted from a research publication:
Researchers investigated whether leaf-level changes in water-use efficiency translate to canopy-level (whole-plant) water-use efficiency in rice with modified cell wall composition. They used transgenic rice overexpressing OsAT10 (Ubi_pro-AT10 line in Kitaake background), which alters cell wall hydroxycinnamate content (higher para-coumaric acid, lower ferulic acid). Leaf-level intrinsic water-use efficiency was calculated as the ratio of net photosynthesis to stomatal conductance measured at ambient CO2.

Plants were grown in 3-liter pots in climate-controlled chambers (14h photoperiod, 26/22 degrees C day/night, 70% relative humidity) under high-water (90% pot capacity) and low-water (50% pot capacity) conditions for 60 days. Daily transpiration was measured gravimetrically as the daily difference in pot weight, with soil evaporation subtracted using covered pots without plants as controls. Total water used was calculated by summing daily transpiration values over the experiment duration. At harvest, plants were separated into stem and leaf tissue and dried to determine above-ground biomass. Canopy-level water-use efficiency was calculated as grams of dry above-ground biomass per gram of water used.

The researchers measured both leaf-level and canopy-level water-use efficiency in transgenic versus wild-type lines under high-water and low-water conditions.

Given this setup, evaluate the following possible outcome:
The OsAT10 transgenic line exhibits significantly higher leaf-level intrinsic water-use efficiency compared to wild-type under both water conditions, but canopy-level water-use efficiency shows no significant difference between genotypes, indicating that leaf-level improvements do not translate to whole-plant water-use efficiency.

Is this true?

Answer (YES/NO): NO